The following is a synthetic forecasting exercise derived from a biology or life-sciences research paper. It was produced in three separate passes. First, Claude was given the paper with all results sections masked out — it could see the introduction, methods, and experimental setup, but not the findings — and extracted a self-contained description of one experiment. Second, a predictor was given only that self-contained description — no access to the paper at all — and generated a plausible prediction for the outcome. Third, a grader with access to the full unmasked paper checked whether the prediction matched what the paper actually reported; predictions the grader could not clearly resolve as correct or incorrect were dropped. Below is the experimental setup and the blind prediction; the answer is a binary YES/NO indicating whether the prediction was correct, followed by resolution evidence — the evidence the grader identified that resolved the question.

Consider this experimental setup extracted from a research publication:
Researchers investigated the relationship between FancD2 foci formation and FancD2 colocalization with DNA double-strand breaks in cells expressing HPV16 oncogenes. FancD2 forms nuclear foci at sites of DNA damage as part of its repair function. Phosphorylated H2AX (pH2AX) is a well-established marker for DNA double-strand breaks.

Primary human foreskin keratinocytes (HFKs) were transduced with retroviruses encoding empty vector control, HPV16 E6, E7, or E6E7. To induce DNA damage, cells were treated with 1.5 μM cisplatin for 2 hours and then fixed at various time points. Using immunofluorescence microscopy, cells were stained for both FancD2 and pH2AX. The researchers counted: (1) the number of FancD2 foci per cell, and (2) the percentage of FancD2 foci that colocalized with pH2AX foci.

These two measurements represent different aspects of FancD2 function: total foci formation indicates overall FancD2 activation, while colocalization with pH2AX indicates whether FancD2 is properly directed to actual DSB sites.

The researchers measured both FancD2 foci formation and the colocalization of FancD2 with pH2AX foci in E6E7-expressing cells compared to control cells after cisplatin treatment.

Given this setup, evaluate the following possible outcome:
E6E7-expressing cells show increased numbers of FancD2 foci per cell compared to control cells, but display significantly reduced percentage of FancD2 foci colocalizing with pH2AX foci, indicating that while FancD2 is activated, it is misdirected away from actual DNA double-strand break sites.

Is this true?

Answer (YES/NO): YES